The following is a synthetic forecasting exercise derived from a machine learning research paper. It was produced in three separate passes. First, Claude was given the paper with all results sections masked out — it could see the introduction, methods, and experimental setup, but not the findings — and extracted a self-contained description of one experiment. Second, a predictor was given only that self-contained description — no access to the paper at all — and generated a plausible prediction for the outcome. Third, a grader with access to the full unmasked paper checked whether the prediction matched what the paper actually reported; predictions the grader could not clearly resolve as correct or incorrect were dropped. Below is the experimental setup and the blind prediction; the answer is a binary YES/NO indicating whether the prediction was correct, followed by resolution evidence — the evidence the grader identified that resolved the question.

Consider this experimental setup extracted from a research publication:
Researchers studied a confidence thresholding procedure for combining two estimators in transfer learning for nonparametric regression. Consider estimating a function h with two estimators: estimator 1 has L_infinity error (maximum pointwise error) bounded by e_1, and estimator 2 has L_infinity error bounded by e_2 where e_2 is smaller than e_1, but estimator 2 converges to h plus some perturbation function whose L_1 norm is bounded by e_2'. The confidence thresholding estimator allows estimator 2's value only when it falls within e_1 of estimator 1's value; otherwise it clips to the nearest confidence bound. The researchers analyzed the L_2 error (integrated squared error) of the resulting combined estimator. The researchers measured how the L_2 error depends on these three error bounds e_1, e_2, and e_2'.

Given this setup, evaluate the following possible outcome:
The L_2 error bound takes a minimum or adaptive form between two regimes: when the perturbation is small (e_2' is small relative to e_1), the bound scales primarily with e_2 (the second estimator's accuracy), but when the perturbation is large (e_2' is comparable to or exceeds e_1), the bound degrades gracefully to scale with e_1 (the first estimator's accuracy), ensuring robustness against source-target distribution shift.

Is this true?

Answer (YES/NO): YES